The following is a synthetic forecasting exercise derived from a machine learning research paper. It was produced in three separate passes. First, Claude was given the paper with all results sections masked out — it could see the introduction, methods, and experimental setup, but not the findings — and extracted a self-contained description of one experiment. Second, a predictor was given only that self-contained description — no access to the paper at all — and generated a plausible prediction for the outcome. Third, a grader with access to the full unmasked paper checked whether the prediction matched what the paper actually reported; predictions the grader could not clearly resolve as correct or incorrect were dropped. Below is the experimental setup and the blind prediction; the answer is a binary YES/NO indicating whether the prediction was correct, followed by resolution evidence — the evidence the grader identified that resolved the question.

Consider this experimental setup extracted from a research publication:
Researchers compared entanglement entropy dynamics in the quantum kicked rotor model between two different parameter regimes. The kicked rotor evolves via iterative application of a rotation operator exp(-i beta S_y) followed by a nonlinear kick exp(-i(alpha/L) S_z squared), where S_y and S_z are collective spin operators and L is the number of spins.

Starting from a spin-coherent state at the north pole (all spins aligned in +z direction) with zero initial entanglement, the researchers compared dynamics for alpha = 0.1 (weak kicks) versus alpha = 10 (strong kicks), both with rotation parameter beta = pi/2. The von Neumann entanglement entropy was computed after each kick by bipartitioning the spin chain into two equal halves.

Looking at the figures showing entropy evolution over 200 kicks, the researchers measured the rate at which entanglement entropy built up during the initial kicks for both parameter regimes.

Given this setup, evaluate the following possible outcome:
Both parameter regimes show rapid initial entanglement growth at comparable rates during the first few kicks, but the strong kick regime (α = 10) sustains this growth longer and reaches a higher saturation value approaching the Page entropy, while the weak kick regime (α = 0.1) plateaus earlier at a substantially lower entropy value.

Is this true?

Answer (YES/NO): NO